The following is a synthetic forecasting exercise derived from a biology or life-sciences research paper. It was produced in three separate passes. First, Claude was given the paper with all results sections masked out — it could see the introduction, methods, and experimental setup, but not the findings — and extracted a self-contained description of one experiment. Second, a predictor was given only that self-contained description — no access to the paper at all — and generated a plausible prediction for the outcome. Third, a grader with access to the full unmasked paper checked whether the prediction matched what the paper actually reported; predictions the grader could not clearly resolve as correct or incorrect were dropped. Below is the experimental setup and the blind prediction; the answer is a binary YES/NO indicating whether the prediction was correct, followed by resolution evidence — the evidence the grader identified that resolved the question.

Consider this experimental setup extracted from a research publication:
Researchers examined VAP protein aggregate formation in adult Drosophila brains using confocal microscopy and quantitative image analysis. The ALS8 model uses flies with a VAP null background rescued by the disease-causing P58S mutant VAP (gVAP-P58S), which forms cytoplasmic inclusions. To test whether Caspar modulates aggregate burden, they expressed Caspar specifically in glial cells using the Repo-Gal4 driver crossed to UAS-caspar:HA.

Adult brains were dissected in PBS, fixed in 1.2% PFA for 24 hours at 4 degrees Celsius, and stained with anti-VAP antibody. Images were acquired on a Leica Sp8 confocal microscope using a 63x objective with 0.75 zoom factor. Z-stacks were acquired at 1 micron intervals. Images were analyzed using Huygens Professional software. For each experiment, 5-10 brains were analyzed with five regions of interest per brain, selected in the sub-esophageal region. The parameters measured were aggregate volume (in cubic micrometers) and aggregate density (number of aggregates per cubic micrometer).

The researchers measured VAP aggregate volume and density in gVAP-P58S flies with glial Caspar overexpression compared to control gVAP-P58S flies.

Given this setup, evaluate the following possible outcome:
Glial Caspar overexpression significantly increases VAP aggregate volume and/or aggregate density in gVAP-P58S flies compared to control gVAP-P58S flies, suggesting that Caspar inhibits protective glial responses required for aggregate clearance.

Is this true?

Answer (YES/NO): NO